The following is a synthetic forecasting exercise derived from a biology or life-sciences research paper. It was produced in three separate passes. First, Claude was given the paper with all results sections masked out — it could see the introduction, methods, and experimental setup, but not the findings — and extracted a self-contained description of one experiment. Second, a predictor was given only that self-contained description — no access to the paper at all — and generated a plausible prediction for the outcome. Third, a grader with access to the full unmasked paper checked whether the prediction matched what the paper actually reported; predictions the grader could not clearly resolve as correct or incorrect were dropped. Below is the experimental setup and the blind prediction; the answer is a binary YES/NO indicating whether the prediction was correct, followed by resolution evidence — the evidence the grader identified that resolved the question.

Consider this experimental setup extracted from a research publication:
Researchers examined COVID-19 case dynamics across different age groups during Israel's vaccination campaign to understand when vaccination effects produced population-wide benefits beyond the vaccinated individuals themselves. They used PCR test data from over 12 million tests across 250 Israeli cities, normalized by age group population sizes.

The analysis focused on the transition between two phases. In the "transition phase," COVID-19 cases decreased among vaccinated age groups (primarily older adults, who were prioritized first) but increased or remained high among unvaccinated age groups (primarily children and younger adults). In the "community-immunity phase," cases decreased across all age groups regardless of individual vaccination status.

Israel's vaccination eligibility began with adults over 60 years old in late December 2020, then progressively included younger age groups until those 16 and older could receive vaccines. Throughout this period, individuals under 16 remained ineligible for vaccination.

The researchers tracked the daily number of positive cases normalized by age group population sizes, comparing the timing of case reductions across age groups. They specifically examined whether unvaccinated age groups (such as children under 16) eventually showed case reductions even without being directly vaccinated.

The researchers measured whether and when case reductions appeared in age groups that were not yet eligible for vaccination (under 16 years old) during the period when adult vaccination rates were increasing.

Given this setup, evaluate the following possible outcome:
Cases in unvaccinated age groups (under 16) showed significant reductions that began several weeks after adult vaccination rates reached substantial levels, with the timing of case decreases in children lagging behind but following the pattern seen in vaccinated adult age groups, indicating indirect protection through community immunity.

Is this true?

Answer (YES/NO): YES